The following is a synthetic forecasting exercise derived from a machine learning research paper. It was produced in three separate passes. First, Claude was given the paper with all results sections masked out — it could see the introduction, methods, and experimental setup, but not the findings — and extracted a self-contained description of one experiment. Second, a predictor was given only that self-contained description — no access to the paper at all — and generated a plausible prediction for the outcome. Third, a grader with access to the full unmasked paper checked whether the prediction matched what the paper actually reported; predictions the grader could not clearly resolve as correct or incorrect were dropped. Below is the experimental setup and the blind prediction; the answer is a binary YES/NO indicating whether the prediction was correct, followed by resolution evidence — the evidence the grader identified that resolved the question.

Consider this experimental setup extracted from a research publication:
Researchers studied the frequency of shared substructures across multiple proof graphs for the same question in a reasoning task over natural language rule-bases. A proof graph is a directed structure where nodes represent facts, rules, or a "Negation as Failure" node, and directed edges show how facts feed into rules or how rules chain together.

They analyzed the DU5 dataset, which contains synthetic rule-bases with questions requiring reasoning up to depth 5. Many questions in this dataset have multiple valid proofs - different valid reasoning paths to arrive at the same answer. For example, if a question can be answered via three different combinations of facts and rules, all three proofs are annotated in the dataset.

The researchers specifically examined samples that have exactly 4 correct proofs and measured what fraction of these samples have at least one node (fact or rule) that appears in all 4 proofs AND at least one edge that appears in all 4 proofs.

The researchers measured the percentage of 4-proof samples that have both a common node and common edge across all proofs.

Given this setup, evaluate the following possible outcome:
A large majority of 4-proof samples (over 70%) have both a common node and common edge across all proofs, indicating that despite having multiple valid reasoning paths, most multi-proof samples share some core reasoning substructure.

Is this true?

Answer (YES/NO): YES